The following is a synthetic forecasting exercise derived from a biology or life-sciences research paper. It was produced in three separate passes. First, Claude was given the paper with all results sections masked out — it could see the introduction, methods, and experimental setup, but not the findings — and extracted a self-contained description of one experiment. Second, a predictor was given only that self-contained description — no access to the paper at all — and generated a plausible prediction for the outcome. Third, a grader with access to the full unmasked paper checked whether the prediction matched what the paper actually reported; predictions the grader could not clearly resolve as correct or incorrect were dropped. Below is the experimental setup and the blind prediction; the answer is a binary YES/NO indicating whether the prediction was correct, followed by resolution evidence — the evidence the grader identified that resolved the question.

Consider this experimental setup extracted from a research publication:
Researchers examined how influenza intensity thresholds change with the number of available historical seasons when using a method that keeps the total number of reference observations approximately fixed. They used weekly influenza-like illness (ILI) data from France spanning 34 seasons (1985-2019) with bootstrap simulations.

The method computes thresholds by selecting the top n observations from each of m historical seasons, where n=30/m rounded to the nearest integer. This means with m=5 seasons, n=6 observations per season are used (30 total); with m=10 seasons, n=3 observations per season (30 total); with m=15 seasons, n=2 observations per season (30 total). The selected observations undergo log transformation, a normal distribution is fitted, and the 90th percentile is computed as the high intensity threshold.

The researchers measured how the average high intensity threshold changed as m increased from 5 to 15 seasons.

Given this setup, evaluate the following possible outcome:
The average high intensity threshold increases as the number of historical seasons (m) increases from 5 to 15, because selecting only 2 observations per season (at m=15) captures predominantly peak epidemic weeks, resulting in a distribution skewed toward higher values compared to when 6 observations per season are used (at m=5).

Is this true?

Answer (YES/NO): YES